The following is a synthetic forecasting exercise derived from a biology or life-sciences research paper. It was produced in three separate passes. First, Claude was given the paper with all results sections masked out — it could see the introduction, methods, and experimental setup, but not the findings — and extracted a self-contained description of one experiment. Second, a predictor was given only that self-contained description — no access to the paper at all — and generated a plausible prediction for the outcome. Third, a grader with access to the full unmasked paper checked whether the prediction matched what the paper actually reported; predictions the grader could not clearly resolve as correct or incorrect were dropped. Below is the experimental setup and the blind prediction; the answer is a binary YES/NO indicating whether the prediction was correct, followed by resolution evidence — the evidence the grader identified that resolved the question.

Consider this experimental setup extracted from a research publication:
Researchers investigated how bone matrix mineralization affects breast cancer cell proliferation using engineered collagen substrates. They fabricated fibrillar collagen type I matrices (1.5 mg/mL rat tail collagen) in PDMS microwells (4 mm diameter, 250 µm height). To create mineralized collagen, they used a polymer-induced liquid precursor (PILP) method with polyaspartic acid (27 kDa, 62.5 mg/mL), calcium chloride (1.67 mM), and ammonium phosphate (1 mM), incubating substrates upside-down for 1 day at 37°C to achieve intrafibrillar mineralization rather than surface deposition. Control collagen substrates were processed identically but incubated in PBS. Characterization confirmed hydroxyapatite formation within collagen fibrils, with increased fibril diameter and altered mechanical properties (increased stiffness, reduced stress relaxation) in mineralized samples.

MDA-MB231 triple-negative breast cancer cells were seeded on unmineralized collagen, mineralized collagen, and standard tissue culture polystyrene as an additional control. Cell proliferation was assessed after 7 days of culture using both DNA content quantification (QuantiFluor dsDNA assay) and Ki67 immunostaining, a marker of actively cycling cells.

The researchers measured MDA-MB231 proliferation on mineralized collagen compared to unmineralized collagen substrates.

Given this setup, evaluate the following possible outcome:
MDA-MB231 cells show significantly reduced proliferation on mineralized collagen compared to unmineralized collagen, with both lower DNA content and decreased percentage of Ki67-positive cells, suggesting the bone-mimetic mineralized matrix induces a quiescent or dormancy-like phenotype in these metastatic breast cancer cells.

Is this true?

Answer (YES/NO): YES